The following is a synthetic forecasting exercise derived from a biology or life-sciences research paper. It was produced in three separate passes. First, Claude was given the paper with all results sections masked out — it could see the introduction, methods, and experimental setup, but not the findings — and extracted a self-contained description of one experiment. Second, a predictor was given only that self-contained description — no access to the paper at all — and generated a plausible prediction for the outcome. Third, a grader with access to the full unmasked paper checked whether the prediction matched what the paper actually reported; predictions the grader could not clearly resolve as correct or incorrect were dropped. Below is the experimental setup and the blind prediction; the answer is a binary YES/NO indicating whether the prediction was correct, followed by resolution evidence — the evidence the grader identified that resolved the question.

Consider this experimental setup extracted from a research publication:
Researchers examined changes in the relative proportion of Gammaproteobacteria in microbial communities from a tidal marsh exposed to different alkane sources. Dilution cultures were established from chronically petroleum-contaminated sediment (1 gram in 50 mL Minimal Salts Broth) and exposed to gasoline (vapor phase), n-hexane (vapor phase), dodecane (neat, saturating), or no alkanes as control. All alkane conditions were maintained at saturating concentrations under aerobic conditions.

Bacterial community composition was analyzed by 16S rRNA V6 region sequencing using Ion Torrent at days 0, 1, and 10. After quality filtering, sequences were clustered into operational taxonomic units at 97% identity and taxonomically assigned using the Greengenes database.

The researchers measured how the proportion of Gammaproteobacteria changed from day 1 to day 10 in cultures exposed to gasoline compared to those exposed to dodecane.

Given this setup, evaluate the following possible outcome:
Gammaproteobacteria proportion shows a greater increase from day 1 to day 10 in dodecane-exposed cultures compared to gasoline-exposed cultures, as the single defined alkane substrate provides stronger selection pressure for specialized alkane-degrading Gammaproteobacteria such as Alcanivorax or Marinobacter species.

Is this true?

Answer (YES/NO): NO